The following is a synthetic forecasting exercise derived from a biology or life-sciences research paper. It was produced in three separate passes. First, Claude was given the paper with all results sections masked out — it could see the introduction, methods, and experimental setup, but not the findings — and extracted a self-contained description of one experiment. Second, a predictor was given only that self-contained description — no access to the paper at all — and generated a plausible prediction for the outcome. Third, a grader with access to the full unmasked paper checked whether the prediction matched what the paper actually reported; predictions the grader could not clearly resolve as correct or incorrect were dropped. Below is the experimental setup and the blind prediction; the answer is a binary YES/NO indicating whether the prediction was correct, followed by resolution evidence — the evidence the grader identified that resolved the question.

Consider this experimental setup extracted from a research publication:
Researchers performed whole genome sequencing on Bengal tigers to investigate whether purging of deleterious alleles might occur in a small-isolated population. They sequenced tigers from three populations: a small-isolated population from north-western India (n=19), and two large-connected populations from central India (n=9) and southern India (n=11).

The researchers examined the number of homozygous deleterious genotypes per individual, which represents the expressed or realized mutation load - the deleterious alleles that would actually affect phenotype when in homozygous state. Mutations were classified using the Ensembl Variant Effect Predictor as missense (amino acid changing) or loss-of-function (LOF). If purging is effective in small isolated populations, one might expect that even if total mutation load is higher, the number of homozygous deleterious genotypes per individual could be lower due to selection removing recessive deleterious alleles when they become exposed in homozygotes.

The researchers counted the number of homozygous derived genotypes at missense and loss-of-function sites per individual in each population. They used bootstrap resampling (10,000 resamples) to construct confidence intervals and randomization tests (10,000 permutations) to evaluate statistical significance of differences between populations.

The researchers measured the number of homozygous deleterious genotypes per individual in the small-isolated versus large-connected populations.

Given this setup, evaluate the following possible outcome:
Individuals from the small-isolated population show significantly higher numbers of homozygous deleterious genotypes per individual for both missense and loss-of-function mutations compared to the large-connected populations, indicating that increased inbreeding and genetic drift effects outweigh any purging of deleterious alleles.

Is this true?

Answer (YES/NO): YES